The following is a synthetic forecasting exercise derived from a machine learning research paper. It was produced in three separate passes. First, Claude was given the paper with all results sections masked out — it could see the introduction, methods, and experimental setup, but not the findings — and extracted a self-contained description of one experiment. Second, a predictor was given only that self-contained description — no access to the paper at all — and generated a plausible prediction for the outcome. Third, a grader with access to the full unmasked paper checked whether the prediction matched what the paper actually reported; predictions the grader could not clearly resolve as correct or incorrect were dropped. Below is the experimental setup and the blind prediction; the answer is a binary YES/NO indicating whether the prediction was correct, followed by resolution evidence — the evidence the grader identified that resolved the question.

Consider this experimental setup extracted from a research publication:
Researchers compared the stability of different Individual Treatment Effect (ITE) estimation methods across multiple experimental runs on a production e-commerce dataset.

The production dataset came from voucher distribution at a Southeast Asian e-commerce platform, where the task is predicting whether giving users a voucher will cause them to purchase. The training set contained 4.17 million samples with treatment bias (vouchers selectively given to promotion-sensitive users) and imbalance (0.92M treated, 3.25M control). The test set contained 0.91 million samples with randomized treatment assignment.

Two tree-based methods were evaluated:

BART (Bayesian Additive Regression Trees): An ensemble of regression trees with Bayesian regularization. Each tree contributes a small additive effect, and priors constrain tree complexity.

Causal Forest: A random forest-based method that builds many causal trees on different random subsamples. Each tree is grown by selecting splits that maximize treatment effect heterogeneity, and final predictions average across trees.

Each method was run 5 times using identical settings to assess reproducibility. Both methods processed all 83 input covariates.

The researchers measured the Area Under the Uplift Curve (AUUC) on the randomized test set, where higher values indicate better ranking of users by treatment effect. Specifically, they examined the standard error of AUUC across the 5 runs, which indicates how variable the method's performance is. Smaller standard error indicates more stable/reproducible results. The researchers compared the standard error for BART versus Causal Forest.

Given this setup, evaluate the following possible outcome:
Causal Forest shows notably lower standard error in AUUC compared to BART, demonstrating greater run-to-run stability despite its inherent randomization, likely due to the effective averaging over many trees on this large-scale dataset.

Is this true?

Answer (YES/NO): NO